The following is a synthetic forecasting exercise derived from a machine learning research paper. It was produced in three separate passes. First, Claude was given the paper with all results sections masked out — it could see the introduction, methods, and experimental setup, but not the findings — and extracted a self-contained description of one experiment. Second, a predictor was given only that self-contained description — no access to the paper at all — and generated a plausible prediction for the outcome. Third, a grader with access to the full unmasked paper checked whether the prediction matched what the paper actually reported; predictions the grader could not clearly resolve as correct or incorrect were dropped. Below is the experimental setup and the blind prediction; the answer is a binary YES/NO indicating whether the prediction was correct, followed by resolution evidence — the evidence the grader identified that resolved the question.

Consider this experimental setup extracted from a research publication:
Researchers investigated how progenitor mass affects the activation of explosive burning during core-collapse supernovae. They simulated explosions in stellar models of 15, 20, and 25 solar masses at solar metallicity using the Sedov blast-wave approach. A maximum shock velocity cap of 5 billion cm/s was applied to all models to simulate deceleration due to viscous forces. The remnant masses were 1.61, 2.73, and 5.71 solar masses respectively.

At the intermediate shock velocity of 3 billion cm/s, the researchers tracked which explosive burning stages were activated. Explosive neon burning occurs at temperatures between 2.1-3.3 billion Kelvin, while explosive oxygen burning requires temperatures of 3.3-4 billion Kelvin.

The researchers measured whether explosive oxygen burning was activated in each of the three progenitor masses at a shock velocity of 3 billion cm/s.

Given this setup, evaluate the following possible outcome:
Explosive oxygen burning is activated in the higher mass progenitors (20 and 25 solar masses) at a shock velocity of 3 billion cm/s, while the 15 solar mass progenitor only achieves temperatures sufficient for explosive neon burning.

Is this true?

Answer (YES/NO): NO